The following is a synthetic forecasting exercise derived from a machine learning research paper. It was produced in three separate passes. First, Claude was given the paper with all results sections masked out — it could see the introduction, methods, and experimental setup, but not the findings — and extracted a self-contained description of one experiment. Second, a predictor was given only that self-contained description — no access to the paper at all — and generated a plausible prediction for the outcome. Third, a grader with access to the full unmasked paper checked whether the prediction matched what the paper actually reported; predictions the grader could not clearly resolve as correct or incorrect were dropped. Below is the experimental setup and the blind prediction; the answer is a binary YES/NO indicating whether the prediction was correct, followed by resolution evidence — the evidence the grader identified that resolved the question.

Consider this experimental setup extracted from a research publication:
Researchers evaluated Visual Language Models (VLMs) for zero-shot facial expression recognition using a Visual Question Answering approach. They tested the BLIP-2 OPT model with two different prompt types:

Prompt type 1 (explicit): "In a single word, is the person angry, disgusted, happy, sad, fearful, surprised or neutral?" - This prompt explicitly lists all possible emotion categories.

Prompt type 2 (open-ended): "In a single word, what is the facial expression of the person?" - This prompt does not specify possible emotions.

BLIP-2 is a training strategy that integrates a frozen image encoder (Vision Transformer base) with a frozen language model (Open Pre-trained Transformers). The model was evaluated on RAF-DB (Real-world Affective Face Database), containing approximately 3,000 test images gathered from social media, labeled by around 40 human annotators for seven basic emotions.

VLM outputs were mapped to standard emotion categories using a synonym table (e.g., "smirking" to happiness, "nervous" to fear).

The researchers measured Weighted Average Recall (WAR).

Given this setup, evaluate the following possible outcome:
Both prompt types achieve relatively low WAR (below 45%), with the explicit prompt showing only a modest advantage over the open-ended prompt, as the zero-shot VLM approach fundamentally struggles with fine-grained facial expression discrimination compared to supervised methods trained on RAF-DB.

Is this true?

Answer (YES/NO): NO